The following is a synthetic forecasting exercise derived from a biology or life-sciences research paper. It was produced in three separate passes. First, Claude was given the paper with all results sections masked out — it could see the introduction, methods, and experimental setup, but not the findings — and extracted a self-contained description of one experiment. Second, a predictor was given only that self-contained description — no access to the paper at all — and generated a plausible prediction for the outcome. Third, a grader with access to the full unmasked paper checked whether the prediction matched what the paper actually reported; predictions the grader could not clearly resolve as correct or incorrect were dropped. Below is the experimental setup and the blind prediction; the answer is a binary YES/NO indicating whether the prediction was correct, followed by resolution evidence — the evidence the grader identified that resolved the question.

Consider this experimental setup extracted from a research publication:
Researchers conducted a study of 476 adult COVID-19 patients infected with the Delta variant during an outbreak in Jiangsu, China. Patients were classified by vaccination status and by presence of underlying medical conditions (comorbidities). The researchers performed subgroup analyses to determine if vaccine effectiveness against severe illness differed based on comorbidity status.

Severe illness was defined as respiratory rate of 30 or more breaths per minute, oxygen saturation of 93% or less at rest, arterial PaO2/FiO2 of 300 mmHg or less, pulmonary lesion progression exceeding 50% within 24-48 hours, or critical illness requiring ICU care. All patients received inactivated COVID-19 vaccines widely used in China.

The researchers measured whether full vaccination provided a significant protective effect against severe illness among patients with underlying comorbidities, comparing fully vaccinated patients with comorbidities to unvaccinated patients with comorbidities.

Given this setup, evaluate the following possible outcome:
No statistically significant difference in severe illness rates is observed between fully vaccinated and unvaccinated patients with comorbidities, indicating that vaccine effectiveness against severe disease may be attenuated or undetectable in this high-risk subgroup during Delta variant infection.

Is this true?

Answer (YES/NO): YES